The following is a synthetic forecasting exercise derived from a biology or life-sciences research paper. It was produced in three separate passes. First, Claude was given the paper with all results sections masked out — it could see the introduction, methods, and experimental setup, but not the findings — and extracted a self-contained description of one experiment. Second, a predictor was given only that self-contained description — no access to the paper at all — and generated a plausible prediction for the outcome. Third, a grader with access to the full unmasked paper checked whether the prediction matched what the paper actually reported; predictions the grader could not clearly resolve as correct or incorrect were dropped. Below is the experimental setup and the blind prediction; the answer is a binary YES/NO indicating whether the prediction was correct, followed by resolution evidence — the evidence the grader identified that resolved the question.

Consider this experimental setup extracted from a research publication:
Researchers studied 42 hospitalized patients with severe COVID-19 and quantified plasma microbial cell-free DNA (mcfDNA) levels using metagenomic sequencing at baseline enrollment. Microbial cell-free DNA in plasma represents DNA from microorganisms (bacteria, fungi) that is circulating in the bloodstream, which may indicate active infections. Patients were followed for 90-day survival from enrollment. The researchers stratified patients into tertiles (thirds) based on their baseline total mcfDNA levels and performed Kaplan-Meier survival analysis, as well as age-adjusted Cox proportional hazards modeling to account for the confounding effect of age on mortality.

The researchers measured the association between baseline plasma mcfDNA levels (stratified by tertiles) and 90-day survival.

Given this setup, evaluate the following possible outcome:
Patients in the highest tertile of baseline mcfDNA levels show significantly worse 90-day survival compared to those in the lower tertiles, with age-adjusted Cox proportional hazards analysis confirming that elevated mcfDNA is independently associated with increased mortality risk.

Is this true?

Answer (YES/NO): YES